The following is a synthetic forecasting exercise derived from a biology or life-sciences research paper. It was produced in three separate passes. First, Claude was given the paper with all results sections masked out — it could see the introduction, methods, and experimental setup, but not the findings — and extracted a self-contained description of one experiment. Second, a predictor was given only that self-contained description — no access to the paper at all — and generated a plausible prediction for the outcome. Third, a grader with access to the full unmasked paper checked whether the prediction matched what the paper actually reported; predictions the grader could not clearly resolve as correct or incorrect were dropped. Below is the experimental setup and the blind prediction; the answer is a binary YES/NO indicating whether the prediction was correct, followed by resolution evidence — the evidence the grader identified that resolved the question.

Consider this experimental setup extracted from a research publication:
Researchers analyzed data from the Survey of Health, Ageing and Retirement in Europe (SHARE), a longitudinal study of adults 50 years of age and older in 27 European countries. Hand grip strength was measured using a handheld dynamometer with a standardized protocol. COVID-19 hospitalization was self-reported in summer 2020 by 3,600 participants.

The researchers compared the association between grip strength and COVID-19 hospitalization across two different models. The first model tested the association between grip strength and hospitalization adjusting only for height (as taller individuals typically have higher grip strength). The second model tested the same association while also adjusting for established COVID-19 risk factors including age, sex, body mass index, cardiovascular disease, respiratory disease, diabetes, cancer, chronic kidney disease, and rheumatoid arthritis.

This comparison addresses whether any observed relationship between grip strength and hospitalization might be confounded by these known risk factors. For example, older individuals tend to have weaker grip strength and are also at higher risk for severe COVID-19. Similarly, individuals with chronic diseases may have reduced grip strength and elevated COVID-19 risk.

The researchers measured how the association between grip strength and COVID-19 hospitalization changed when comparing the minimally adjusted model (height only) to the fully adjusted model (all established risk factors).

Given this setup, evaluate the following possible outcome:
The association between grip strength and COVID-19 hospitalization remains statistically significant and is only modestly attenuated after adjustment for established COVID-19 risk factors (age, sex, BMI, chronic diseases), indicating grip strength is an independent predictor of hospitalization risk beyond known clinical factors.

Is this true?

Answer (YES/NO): YES